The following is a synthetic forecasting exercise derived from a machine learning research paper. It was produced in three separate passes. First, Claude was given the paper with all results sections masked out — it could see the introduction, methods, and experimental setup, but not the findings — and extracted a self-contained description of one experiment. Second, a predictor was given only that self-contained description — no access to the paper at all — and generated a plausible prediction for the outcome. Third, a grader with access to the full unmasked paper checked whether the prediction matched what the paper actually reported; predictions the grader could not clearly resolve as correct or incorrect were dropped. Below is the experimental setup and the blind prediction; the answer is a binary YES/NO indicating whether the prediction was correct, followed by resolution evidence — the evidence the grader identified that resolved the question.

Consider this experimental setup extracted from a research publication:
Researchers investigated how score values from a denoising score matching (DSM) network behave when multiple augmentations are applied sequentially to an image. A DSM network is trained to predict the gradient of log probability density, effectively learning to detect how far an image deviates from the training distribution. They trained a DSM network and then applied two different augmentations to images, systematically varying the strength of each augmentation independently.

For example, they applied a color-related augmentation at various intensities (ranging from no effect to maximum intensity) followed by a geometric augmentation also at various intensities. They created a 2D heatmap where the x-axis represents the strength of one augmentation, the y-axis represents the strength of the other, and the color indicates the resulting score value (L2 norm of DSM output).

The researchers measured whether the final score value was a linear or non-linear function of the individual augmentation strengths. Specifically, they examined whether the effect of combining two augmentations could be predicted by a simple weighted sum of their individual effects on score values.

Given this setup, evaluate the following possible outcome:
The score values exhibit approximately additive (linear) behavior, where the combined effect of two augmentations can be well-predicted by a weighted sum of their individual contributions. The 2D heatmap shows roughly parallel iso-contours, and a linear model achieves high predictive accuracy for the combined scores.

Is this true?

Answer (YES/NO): NO